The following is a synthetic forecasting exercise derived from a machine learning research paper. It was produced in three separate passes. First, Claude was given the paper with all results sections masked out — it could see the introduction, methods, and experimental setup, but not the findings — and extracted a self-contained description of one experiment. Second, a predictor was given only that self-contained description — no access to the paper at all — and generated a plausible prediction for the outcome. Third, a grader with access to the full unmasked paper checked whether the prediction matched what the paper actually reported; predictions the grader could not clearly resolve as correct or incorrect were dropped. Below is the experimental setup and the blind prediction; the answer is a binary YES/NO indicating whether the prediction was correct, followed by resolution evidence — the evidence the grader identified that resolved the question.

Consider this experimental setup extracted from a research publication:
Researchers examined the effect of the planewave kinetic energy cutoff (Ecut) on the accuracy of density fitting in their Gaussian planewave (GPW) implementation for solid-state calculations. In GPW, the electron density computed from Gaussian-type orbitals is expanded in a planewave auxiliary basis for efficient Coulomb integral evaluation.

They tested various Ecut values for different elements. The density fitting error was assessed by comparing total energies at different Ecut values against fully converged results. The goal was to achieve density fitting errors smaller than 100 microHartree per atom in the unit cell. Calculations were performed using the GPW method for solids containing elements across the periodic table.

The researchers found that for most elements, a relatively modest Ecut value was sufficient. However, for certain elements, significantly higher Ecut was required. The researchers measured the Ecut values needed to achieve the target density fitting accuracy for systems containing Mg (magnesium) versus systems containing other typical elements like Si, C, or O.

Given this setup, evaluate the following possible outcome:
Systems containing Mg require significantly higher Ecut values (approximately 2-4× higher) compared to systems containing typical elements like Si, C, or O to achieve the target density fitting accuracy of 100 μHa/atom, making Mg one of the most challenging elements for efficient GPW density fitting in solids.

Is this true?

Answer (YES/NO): YES